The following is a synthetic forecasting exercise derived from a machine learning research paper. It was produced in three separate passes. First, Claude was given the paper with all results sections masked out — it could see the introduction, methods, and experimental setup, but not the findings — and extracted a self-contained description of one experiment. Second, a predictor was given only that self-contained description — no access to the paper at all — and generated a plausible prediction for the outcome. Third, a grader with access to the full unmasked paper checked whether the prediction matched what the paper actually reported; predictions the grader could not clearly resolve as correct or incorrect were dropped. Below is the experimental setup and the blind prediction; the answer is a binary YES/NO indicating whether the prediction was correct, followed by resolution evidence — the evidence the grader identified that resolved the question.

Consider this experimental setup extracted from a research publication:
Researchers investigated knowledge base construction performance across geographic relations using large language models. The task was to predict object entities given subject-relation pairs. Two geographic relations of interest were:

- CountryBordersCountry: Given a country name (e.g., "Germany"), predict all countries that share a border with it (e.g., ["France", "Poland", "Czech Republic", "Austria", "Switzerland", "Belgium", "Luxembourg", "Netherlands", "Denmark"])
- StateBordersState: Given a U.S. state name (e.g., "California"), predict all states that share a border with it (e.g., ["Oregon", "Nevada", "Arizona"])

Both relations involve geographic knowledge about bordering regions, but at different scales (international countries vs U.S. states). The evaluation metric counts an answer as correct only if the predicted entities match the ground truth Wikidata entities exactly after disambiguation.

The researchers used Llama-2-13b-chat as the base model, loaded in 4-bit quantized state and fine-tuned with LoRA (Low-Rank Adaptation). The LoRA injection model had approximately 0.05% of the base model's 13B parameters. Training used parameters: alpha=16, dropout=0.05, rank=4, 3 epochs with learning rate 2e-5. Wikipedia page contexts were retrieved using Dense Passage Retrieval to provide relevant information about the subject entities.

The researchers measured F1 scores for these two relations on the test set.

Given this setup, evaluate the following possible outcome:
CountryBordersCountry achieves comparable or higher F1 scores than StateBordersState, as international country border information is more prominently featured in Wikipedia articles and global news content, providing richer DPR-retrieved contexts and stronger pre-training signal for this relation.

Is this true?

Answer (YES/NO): YES